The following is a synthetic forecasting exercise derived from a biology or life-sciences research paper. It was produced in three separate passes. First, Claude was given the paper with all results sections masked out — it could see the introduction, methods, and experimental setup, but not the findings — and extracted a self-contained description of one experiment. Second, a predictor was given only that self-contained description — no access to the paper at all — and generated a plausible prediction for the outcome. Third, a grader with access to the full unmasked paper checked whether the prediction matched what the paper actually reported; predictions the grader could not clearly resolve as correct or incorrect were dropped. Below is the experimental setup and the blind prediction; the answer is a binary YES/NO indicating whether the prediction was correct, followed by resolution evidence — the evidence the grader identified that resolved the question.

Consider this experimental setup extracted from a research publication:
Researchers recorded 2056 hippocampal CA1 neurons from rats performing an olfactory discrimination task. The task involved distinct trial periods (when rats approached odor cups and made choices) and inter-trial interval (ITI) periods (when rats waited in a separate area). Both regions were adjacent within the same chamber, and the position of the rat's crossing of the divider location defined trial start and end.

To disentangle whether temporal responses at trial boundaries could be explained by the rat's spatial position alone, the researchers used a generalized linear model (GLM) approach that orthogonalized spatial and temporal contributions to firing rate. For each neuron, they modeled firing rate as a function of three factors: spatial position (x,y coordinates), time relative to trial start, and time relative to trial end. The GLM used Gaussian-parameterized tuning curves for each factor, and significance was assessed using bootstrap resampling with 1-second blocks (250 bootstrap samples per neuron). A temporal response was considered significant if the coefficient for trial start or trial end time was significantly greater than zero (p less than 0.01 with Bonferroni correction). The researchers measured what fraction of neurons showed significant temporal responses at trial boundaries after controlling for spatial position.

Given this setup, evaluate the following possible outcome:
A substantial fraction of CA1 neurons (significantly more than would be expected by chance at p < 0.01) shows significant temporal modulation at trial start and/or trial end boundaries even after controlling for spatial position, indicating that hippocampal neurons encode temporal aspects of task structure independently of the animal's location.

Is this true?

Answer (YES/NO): YES